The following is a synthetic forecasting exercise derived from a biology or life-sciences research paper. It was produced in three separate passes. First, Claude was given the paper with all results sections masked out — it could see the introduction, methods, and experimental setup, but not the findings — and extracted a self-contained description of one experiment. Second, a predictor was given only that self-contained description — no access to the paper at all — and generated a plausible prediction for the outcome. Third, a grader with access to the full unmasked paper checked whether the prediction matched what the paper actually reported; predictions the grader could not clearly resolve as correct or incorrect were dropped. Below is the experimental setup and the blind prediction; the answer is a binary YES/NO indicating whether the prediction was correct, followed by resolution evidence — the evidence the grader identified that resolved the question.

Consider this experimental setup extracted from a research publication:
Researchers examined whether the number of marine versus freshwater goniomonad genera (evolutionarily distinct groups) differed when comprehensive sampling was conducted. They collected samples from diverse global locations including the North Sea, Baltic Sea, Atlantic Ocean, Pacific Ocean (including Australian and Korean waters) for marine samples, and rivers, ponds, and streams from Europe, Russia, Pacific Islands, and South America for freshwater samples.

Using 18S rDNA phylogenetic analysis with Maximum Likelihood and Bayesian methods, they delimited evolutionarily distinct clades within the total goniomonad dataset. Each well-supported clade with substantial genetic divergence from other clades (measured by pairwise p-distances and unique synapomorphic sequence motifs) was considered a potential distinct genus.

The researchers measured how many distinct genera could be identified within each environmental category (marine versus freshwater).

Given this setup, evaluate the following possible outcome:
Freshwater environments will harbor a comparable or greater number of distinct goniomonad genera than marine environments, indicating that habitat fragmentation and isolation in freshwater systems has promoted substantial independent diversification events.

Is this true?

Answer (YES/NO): NO